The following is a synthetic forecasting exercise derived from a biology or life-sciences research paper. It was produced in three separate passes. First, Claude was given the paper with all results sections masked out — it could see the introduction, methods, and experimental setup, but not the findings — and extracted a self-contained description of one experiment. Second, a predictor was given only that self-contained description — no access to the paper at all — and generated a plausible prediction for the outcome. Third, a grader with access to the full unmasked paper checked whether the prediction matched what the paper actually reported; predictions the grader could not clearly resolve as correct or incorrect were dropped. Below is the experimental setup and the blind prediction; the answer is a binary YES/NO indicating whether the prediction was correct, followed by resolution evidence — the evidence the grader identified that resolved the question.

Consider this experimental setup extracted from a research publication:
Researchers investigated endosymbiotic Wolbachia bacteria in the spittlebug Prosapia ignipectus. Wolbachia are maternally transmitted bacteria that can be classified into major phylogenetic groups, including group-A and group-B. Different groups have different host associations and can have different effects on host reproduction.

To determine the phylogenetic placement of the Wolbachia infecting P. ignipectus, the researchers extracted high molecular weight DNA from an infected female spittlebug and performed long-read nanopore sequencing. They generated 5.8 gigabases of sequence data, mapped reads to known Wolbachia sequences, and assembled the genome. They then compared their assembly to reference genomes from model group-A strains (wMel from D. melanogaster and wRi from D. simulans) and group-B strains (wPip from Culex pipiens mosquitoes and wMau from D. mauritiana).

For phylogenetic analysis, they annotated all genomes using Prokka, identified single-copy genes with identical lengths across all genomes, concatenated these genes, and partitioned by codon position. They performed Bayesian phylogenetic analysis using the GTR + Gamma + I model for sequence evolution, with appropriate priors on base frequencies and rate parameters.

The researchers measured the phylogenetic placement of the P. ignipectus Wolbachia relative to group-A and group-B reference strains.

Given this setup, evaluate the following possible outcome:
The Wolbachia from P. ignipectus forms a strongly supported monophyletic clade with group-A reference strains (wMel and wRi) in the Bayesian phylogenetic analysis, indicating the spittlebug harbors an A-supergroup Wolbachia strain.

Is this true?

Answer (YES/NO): NO